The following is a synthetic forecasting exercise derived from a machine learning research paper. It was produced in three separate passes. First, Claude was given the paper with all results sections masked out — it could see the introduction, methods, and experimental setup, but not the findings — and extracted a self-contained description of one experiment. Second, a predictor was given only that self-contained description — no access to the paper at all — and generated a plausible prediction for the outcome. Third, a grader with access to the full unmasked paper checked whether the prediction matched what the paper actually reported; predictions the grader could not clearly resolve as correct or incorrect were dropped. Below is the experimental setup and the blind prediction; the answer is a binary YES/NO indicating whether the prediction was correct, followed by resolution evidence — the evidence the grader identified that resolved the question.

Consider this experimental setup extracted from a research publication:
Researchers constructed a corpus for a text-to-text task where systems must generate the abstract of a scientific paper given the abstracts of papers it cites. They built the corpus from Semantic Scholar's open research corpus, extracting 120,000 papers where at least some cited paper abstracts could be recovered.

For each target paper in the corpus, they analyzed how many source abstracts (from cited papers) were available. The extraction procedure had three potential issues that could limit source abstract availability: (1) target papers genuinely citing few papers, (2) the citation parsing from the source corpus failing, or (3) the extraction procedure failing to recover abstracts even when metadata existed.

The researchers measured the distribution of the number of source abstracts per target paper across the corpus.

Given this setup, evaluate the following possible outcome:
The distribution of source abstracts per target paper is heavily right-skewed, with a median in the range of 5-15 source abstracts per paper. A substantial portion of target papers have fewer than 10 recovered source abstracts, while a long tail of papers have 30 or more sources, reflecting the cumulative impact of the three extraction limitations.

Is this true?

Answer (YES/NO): NO